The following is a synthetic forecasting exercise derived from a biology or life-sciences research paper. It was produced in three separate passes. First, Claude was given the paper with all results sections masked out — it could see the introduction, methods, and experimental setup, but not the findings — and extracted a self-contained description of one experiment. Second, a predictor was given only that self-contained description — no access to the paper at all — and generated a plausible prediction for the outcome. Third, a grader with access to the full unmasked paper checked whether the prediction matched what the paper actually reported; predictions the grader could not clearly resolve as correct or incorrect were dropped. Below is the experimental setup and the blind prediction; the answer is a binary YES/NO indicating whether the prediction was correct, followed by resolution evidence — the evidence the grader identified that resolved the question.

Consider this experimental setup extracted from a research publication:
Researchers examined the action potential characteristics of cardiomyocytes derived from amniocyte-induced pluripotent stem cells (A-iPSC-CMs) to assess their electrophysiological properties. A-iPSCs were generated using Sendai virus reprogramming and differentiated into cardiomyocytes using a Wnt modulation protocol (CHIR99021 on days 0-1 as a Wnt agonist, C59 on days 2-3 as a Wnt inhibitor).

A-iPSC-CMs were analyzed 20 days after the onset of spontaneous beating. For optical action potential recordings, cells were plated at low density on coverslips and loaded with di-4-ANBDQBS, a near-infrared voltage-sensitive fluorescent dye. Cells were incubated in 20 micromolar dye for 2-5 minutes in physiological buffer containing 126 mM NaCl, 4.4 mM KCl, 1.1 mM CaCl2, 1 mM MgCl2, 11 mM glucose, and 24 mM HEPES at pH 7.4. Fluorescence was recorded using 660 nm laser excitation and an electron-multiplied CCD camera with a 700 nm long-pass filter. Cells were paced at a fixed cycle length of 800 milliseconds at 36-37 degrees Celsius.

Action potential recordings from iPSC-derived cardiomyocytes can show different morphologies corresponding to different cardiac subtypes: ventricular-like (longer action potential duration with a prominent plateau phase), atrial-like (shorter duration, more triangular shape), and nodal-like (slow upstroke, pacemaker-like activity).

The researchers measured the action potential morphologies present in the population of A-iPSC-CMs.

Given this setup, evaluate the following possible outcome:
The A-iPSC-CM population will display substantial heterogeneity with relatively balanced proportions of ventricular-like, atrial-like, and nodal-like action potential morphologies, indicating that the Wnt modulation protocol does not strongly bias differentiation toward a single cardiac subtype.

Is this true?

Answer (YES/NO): NO